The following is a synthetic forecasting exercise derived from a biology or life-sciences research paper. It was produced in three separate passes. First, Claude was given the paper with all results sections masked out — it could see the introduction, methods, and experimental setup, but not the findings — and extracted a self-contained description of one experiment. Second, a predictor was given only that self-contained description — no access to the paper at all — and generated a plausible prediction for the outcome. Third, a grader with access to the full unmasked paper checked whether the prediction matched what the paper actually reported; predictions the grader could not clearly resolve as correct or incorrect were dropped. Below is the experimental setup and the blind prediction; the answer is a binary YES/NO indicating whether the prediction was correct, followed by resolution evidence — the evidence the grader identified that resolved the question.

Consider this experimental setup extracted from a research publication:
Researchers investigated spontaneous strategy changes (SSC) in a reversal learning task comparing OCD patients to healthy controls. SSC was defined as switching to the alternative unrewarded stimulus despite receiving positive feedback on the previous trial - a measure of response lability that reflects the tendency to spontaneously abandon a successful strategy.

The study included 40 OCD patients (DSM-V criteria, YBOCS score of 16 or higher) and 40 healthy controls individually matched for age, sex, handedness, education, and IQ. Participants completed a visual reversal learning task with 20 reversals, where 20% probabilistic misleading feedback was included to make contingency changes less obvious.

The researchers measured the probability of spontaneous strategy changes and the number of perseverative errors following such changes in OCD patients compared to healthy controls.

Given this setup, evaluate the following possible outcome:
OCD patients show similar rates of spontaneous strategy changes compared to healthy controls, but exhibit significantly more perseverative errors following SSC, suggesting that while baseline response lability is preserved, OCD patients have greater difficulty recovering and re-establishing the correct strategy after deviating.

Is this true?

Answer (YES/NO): NO